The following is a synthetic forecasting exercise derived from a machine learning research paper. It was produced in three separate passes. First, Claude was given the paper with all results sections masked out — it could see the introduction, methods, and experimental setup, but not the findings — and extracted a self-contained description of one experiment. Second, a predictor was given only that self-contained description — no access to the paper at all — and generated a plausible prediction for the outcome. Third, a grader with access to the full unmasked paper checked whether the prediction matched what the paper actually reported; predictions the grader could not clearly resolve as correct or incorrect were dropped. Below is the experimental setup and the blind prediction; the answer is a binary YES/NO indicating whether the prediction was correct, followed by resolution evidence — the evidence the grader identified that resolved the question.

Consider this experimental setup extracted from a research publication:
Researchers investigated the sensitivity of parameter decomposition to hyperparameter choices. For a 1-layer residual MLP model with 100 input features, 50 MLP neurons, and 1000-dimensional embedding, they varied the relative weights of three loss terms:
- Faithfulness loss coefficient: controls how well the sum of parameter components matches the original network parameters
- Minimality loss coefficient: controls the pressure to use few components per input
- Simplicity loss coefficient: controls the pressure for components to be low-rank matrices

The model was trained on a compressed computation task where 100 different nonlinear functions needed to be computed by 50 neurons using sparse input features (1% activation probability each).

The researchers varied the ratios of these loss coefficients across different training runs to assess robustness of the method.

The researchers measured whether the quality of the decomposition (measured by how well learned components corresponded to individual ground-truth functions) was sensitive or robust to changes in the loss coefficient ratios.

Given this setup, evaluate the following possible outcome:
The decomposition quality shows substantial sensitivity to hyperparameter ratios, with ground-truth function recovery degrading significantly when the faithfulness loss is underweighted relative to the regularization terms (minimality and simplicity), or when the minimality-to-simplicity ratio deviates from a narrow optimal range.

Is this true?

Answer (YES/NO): YES